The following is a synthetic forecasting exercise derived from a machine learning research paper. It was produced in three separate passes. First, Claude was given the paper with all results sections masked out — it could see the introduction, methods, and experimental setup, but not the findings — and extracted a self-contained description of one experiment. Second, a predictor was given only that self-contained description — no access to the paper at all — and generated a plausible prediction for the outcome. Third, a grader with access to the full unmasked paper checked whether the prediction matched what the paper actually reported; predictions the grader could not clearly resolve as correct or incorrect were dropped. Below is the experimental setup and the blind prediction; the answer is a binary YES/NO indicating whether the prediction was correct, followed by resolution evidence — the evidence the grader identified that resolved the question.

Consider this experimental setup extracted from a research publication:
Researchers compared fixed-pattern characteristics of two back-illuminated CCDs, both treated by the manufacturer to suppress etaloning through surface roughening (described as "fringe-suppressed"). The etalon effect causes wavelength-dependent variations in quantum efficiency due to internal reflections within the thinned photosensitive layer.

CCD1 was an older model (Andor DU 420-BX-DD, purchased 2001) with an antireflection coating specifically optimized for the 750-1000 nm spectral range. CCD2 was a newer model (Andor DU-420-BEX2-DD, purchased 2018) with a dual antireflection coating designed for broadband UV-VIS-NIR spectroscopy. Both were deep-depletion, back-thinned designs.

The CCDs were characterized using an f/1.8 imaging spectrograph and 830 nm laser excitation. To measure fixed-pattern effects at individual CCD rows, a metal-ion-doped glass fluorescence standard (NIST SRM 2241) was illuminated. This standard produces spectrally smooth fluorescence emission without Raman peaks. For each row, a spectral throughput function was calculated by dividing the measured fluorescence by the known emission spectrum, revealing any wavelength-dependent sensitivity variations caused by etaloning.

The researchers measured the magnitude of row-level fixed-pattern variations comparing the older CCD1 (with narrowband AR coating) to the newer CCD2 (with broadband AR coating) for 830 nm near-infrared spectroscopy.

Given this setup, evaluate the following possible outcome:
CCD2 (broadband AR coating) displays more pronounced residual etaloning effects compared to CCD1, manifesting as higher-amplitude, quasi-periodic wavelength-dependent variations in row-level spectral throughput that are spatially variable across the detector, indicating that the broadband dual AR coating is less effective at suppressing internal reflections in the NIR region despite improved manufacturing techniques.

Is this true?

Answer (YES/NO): YES